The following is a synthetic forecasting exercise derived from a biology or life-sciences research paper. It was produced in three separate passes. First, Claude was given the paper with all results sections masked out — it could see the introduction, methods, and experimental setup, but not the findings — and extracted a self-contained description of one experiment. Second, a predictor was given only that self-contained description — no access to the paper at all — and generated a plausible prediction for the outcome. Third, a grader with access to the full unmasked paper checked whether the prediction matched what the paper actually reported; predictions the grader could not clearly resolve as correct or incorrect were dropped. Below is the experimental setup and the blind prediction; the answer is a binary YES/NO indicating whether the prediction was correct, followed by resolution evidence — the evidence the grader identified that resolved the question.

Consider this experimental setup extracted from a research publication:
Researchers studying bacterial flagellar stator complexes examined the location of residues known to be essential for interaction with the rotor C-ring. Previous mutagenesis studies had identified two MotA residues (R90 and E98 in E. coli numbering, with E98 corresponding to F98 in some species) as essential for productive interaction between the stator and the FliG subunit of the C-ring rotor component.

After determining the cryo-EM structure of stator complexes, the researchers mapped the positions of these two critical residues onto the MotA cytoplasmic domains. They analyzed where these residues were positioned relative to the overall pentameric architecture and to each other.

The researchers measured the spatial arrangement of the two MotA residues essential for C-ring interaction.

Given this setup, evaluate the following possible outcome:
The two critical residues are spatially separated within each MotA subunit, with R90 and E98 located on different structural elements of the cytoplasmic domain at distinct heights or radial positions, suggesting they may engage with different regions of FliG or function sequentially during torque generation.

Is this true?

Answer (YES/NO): YES